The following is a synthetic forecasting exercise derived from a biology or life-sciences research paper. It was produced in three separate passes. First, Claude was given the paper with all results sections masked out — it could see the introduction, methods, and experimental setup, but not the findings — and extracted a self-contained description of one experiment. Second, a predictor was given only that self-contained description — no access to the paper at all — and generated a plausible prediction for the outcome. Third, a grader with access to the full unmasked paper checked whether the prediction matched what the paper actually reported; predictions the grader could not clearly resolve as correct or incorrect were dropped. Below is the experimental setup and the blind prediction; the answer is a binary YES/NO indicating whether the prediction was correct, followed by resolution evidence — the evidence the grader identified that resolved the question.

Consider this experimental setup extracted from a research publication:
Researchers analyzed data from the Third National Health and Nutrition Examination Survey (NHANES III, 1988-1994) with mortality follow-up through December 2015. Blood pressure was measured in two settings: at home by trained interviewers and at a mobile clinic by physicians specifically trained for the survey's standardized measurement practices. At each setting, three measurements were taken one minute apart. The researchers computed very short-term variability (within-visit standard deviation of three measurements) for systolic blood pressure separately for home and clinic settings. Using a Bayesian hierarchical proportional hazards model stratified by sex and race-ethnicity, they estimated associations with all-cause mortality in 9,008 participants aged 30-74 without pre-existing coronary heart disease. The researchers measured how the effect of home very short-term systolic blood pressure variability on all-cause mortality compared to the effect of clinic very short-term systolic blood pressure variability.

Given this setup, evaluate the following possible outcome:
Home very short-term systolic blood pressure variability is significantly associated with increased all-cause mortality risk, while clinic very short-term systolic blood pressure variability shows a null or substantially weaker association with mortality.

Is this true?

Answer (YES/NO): NO